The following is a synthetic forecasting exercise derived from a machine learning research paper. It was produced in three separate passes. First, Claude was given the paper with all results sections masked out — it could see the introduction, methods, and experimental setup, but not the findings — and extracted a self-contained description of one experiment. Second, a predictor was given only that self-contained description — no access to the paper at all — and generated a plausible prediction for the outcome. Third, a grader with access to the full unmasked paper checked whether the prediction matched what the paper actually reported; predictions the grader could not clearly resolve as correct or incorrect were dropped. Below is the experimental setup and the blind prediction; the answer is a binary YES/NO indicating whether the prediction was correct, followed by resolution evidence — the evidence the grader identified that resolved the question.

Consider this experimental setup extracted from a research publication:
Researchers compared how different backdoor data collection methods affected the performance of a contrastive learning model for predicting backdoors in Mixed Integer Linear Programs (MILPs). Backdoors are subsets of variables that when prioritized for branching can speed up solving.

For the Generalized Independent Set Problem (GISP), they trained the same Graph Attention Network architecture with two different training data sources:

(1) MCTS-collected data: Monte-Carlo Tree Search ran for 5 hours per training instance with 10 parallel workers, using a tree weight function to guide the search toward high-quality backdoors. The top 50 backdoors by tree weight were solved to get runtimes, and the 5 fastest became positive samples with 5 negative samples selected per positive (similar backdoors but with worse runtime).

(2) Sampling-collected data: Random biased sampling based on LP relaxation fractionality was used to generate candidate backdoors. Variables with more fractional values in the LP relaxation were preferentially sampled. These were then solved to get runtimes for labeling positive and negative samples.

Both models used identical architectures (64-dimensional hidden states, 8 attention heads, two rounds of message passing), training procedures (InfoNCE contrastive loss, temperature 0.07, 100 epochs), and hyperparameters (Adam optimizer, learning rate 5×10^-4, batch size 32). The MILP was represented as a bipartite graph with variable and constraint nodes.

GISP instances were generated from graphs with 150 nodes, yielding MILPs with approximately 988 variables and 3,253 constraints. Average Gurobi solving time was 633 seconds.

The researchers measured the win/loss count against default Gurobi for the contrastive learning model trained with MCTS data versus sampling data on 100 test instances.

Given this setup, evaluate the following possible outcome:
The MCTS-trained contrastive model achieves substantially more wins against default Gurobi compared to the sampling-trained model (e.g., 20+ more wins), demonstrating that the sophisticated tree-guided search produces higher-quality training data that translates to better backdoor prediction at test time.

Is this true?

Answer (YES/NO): NO